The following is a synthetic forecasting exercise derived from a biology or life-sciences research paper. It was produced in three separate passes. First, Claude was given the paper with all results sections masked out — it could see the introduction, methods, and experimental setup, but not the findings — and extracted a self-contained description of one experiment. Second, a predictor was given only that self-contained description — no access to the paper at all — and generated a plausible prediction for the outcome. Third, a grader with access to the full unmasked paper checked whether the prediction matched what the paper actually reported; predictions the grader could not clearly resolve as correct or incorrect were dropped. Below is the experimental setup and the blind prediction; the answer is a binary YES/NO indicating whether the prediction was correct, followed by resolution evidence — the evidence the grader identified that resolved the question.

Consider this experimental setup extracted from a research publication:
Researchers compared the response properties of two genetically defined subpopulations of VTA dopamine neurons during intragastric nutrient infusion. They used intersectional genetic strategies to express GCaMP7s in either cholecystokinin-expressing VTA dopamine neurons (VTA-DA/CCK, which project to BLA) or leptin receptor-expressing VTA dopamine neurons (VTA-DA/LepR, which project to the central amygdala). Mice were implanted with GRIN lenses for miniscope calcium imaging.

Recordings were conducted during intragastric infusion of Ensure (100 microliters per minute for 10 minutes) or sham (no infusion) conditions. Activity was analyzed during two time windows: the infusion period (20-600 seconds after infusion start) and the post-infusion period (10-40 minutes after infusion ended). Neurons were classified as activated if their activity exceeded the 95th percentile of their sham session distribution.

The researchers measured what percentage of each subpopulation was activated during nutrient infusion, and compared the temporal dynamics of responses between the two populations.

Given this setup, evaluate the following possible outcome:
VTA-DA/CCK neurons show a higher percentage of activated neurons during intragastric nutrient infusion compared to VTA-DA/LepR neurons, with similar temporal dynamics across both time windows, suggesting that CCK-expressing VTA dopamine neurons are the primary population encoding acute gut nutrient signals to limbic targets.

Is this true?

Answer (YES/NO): NO